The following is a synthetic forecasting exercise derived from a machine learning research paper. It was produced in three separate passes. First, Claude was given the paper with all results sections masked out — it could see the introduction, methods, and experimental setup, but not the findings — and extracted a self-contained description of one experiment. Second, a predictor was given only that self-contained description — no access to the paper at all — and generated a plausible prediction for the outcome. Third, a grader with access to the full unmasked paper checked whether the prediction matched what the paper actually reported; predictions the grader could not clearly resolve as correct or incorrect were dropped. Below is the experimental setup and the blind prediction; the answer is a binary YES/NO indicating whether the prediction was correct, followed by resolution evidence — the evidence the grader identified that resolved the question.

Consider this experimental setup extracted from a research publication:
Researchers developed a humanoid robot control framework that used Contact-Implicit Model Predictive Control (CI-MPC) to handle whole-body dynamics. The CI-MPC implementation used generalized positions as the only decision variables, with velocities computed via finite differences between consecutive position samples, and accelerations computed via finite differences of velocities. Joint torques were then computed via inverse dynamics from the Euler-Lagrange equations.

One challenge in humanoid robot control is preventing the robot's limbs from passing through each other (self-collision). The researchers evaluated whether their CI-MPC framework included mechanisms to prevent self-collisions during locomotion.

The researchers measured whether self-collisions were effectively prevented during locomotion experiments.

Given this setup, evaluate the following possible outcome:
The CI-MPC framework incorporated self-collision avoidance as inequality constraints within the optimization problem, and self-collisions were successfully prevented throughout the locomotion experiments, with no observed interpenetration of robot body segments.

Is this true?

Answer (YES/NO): NO